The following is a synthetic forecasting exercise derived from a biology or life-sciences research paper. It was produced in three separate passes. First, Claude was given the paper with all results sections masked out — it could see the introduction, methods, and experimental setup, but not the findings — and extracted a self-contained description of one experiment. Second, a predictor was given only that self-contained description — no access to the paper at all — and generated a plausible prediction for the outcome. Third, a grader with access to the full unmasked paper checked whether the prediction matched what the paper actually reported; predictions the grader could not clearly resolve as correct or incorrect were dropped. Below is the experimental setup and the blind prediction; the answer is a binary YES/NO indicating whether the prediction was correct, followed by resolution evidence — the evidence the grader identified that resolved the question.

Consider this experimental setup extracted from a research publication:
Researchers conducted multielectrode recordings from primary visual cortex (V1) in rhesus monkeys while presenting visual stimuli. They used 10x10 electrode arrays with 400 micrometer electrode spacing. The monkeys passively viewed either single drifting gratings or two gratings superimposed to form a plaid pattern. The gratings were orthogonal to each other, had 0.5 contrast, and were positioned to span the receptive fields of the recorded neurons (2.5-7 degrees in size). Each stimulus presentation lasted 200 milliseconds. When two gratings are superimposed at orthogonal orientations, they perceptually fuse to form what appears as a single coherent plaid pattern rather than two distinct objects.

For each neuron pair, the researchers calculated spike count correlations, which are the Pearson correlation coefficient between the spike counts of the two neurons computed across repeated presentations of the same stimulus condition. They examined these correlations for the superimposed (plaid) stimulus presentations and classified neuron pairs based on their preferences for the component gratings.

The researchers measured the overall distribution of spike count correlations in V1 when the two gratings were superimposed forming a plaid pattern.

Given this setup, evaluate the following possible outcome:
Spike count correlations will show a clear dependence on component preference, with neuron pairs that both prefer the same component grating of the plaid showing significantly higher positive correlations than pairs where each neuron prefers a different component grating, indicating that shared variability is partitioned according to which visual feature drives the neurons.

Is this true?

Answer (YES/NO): NO